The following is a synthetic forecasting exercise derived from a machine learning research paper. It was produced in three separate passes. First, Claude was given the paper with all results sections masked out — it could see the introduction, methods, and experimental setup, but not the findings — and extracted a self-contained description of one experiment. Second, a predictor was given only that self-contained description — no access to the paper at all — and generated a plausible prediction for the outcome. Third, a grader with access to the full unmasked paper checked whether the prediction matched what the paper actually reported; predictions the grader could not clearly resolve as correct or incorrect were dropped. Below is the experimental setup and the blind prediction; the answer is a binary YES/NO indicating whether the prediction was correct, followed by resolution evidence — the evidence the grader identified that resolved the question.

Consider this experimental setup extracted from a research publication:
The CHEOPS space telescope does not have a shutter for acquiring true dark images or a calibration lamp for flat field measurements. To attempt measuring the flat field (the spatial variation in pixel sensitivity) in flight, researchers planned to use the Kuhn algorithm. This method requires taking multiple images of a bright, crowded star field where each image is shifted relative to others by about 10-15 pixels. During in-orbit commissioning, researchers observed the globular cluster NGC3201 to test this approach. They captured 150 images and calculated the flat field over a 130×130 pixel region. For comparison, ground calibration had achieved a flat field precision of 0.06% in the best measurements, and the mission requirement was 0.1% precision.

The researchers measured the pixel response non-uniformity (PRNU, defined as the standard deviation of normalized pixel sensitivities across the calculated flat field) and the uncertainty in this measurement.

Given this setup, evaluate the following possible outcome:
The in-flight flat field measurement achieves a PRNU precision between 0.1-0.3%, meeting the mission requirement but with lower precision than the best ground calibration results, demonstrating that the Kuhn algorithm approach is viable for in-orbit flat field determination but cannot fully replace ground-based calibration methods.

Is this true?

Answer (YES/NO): NO